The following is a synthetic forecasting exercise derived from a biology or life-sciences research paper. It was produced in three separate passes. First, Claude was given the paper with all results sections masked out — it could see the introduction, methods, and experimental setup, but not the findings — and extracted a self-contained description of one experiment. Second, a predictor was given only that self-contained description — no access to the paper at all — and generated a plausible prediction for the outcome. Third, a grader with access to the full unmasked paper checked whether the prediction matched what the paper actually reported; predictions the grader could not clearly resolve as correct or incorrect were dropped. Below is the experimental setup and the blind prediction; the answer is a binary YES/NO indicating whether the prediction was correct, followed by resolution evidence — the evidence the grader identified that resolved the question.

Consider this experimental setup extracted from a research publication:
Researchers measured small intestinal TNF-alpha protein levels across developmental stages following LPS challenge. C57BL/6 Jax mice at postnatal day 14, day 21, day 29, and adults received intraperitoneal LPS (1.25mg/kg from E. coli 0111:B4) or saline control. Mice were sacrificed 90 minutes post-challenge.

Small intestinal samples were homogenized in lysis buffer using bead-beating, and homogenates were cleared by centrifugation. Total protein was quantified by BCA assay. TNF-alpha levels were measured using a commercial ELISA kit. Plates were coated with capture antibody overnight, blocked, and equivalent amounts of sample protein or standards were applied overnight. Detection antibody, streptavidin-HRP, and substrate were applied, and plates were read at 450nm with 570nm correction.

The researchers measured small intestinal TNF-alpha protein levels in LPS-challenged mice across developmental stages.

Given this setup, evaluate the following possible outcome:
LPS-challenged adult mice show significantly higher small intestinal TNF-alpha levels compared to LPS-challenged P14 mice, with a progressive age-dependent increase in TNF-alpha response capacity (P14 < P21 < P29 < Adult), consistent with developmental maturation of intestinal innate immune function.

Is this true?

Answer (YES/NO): NO